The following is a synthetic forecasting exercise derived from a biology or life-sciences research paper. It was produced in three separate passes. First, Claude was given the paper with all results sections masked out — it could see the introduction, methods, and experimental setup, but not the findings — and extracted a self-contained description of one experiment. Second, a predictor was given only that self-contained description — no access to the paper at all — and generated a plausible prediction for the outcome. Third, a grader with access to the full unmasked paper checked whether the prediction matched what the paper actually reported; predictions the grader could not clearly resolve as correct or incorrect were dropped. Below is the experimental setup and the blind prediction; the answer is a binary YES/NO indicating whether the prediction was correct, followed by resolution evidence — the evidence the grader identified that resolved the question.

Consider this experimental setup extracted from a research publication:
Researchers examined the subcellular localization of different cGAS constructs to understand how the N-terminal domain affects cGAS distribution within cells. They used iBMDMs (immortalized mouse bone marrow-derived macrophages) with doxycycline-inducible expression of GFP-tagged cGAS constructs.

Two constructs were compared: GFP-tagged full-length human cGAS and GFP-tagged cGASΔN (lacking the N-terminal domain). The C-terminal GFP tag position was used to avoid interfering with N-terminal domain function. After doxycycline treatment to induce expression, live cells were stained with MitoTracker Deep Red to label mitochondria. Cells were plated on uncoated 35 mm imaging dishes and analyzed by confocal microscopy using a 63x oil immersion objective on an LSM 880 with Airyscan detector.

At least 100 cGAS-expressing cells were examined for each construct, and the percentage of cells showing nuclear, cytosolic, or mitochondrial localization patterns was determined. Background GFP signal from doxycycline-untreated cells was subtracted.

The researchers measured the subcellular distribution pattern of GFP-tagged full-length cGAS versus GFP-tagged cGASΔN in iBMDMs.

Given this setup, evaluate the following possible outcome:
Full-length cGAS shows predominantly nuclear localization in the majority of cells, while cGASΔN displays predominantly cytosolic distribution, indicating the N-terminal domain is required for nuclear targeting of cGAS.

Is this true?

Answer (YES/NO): NO